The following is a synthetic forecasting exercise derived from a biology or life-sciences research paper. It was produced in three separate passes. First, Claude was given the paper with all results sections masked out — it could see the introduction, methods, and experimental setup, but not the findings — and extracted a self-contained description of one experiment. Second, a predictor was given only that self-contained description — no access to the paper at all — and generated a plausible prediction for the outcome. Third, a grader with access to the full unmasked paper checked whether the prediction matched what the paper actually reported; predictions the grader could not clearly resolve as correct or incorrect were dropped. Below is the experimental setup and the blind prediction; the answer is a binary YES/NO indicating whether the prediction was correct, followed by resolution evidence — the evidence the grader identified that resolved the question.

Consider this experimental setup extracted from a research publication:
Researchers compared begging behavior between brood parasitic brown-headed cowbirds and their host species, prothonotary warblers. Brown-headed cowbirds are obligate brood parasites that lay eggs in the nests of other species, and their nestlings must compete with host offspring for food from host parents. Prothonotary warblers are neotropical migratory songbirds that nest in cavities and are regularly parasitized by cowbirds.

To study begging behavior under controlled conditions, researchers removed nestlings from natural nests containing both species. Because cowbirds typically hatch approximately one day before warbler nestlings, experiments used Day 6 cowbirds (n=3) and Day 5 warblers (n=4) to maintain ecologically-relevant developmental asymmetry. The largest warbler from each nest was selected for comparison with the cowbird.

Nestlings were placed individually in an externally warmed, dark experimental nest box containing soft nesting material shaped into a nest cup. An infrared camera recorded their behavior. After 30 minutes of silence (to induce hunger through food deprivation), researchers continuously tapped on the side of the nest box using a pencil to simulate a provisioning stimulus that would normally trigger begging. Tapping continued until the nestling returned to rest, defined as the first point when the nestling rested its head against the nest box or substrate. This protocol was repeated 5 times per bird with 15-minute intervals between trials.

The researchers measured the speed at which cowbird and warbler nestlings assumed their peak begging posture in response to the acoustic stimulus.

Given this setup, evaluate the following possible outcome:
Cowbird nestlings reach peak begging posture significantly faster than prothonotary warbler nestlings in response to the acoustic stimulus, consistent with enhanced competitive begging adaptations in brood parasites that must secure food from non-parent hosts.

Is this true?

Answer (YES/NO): NO